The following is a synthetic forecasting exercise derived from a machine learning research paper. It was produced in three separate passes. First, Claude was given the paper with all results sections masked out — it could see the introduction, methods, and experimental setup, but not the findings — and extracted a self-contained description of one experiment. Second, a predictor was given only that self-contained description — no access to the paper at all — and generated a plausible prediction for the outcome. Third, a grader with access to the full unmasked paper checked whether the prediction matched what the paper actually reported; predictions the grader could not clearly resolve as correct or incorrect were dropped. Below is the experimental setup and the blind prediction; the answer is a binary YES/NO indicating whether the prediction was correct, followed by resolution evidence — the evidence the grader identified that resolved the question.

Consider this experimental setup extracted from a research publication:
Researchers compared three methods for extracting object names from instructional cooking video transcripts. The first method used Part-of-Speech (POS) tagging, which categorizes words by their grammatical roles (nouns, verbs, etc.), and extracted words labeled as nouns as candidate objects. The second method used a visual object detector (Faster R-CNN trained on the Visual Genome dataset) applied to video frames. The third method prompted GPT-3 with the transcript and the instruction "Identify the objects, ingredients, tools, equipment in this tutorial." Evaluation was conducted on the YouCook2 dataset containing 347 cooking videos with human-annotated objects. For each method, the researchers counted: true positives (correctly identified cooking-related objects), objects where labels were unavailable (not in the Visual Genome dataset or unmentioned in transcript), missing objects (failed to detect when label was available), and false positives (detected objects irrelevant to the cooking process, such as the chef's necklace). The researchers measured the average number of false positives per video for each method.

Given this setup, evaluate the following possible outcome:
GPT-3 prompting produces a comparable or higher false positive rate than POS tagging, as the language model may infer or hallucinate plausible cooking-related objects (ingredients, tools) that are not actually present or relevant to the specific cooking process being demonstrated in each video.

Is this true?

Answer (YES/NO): NO